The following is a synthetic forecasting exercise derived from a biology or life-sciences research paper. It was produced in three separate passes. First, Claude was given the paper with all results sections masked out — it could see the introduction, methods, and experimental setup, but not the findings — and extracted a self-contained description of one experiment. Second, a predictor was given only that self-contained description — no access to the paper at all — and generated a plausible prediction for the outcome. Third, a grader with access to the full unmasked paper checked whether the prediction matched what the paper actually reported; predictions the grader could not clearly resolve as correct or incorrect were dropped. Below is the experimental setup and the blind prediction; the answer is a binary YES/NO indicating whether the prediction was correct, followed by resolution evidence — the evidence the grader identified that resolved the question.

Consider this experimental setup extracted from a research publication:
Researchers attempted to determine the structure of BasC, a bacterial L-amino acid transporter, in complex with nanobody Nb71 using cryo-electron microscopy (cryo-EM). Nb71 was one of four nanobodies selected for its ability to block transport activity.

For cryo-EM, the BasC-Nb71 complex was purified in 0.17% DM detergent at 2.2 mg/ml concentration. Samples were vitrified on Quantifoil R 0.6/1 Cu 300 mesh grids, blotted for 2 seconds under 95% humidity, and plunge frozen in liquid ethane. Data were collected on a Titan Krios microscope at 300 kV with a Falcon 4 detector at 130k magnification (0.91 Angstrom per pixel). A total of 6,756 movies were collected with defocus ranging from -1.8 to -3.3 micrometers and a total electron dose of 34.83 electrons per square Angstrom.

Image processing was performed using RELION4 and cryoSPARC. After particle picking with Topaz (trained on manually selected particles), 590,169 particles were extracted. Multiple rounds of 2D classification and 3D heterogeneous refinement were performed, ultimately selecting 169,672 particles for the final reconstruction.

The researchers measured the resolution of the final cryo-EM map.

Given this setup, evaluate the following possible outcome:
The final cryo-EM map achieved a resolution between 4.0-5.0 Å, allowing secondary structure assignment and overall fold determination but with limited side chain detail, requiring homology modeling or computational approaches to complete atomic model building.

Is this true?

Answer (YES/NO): NO